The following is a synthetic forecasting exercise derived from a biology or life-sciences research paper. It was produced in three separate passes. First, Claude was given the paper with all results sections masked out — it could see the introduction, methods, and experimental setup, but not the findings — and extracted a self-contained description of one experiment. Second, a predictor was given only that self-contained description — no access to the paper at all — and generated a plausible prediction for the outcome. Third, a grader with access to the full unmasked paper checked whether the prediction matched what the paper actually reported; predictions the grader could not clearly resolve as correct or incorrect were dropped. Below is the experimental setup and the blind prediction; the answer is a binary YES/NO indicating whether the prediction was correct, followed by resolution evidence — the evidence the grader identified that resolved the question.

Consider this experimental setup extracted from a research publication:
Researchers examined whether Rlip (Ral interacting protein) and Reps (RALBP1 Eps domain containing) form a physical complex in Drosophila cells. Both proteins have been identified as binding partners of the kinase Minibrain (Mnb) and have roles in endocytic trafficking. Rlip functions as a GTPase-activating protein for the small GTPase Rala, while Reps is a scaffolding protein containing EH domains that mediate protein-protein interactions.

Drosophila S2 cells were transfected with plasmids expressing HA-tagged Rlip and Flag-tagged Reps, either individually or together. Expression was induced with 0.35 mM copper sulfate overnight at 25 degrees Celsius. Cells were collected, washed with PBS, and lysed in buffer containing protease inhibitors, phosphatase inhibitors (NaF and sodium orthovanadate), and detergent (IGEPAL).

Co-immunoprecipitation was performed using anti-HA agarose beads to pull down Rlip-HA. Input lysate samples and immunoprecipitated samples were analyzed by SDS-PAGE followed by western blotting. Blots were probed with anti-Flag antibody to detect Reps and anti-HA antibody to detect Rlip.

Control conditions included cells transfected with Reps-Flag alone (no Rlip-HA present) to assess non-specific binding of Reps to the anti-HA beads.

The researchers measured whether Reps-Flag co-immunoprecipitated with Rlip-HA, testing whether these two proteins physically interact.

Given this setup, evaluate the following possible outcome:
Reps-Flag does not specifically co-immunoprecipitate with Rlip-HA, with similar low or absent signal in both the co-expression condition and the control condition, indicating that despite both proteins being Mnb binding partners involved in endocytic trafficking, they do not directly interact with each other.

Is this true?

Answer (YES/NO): NO